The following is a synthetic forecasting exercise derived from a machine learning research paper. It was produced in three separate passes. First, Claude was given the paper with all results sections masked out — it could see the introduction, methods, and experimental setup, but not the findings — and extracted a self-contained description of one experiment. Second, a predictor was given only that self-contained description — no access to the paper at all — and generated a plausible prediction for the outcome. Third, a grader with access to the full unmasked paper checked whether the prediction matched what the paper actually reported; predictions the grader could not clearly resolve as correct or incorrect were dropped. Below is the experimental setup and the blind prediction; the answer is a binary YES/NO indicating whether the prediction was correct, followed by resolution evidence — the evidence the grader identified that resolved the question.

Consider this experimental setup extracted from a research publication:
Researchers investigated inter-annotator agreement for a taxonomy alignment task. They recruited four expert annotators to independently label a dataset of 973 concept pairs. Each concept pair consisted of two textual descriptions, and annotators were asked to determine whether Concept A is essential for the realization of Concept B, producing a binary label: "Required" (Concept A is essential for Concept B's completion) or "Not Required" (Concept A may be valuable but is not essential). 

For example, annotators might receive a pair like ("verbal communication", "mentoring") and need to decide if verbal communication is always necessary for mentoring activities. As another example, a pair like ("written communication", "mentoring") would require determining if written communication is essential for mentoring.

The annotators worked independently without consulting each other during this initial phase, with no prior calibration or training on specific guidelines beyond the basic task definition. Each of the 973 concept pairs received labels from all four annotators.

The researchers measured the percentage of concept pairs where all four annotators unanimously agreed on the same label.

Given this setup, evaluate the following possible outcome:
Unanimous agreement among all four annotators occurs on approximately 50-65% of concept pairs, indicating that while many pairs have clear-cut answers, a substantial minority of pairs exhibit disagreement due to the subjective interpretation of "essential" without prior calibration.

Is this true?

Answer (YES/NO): NO